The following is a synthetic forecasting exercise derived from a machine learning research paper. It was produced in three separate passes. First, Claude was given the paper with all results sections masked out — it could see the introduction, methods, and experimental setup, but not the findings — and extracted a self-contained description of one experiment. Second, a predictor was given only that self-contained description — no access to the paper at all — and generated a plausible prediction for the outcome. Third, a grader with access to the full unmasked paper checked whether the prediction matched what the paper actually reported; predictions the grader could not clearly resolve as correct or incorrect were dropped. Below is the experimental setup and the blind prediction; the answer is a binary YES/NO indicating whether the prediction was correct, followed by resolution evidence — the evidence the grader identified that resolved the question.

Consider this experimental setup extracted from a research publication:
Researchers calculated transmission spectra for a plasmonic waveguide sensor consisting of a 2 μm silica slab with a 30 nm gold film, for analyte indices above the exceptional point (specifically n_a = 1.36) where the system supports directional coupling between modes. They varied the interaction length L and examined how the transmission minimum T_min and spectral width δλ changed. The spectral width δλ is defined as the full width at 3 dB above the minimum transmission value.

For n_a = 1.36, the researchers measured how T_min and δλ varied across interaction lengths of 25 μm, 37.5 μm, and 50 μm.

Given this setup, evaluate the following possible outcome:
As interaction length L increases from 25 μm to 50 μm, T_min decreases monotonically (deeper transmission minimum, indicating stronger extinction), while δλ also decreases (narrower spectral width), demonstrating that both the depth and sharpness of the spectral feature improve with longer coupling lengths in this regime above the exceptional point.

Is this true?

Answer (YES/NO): NO